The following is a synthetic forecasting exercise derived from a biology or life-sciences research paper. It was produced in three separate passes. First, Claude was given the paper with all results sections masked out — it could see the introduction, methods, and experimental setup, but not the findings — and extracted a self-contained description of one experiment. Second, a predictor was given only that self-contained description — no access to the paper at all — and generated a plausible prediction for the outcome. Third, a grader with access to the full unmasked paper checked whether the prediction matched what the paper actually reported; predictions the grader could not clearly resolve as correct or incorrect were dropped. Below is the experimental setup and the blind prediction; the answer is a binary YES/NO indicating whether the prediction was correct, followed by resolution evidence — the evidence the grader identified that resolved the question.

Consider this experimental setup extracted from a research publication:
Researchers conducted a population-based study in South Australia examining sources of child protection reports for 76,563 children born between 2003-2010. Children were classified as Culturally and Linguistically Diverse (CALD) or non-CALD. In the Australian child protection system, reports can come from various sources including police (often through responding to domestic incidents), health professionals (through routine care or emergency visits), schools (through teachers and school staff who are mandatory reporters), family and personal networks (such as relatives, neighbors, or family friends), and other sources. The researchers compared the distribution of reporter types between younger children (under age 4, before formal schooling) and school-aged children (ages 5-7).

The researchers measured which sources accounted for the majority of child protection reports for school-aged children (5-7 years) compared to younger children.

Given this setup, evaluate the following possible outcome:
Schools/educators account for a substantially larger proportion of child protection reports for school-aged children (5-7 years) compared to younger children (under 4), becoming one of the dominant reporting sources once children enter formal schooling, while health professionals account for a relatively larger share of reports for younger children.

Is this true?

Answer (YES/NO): YES